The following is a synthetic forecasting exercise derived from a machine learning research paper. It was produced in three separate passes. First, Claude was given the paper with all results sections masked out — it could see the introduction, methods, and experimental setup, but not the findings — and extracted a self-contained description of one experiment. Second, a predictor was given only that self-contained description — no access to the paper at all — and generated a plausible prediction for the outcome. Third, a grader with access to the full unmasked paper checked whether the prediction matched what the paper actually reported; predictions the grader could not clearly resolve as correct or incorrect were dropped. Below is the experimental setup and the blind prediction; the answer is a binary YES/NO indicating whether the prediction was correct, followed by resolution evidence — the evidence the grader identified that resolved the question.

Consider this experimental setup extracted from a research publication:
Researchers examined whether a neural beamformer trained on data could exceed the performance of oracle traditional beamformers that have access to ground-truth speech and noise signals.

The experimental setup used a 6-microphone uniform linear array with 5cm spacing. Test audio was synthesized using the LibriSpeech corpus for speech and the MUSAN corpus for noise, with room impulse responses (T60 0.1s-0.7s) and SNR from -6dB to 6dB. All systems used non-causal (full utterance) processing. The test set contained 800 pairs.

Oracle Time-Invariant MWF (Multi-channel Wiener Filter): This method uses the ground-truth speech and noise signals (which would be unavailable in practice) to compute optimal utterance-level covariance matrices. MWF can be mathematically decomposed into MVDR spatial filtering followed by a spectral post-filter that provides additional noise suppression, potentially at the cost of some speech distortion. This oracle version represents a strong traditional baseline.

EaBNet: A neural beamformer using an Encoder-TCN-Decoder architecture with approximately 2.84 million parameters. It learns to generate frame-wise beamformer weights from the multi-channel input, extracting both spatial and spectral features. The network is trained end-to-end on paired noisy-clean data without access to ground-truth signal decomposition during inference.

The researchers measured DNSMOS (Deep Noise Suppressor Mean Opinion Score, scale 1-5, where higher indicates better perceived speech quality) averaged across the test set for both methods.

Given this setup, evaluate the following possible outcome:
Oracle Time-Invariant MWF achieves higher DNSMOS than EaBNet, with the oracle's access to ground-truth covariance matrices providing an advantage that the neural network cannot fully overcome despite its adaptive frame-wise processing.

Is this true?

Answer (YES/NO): NO